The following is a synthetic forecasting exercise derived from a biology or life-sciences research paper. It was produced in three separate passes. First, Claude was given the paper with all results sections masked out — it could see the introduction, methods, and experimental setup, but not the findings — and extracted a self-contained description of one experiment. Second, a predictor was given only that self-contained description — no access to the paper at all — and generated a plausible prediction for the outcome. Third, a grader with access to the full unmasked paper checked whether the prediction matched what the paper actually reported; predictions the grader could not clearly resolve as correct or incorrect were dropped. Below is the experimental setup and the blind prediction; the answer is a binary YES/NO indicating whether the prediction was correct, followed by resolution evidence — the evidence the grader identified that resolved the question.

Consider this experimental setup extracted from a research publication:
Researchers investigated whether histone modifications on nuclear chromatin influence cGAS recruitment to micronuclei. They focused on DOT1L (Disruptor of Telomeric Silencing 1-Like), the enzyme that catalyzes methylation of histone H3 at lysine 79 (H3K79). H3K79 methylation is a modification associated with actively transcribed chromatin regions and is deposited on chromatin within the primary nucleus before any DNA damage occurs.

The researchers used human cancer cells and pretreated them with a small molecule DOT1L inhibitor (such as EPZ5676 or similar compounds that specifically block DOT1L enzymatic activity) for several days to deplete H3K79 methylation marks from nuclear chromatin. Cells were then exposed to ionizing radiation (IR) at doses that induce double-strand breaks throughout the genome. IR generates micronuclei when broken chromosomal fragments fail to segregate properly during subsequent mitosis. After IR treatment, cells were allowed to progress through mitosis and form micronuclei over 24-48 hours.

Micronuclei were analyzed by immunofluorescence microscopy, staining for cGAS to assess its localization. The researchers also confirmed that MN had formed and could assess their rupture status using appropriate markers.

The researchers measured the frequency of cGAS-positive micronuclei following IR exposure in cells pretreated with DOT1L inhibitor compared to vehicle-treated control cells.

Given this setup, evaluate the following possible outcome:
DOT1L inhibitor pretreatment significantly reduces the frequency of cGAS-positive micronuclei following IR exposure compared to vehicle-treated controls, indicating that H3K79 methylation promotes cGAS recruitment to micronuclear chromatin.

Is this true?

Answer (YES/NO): YES